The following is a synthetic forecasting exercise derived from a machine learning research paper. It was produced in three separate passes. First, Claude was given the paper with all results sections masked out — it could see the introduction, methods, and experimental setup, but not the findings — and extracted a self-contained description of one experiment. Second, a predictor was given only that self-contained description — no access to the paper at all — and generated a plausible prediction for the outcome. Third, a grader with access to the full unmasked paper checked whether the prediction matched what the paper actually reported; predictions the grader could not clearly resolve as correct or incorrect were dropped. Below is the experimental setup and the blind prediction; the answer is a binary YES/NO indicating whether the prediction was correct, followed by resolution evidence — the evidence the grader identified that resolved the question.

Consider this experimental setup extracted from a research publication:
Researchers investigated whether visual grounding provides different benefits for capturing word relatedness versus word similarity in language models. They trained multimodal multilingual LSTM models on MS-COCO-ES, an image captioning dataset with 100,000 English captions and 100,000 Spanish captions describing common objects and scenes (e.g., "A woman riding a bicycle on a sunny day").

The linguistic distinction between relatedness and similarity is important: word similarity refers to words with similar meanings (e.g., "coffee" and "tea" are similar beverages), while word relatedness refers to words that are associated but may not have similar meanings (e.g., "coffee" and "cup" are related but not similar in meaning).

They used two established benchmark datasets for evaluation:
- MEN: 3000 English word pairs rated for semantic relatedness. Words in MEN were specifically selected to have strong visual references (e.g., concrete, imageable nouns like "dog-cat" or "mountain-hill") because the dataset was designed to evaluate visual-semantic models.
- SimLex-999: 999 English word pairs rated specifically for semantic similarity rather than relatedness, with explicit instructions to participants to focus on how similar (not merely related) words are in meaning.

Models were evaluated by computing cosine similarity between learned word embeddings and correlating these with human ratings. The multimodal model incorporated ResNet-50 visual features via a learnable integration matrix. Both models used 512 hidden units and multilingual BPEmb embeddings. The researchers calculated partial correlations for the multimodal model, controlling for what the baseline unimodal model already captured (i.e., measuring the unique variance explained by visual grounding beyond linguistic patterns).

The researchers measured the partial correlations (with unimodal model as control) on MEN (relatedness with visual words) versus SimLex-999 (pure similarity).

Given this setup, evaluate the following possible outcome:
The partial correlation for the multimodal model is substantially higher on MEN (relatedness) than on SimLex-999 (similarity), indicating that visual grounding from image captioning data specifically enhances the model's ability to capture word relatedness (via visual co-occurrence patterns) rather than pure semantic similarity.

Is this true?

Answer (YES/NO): YES